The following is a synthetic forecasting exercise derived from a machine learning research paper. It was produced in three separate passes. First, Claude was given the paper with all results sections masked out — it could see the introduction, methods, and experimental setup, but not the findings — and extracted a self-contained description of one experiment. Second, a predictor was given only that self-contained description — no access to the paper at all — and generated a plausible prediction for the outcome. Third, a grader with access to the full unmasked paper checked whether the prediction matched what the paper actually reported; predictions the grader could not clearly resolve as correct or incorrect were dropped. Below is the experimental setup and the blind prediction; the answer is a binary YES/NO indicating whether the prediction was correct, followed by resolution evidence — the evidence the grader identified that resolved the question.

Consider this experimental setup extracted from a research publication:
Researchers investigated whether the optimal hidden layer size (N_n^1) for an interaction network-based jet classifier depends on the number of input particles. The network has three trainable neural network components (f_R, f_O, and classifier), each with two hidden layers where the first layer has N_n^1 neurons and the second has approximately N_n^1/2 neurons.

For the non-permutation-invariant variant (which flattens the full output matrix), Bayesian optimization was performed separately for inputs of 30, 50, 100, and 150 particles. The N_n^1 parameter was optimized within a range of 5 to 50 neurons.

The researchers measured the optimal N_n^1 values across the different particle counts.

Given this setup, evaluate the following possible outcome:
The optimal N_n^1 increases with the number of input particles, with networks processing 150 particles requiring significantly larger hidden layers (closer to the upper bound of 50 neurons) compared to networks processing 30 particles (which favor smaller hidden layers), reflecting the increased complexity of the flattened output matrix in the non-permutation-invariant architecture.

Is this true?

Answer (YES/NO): NO